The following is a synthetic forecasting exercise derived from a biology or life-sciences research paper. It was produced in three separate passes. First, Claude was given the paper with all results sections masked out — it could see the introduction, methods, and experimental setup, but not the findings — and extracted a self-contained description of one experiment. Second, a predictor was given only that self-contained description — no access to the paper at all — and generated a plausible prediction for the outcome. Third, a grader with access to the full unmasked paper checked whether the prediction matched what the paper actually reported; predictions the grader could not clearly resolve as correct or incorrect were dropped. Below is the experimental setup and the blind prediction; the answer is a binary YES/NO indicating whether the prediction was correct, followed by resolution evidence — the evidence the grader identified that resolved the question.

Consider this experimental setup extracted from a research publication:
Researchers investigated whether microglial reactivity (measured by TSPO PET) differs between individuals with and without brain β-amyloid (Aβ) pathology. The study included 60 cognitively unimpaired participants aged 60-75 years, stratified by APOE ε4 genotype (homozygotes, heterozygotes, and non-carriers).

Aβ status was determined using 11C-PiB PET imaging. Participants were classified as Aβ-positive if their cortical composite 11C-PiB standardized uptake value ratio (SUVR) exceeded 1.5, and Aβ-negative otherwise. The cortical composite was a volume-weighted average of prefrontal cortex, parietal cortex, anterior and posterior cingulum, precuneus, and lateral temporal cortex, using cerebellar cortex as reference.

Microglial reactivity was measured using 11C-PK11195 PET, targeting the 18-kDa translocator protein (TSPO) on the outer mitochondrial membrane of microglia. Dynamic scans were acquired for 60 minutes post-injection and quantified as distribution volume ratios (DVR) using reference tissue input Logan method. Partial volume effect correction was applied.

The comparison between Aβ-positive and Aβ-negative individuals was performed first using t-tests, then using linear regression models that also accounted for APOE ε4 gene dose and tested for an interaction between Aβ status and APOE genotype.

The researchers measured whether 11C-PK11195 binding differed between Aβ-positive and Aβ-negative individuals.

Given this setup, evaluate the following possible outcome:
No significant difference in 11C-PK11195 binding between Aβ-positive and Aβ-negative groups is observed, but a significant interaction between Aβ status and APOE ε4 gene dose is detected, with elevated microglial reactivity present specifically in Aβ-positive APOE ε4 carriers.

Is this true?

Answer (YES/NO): NO